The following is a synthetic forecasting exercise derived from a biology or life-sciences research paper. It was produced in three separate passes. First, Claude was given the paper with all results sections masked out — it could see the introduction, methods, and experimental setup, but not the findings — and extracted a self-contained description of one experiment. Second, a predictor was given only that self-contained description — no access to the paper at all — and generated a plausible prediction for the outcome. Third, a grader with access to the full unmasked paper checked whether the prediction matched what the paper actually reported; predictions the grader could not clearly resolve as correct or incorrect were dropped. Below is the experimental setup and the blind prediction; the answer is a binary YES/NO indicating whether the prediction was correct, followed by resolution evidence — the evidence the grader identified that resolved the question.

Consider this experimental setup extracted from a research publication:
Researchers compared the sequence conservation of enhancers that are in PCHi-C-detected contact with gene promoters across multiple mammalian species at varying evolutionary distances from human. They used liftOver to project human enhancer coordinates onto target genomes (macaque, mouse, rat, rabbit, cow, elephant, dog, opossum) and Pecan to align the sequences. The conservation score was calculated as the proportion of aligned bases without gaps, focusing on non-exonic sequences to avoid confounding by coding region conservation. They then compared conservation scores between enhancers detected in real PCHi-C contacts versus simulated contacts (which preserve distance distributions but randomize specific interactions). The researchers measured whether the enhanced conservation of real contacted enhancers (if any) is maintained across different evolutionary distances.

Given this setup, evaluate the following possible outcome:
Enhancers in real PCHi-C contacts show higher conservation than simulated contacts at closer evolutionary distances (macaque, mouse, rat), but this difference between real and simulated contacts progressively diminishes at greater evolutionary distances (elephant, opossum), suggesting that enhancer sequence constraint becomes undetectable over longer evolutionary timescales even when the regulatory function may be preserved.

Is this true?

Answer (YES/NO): NO